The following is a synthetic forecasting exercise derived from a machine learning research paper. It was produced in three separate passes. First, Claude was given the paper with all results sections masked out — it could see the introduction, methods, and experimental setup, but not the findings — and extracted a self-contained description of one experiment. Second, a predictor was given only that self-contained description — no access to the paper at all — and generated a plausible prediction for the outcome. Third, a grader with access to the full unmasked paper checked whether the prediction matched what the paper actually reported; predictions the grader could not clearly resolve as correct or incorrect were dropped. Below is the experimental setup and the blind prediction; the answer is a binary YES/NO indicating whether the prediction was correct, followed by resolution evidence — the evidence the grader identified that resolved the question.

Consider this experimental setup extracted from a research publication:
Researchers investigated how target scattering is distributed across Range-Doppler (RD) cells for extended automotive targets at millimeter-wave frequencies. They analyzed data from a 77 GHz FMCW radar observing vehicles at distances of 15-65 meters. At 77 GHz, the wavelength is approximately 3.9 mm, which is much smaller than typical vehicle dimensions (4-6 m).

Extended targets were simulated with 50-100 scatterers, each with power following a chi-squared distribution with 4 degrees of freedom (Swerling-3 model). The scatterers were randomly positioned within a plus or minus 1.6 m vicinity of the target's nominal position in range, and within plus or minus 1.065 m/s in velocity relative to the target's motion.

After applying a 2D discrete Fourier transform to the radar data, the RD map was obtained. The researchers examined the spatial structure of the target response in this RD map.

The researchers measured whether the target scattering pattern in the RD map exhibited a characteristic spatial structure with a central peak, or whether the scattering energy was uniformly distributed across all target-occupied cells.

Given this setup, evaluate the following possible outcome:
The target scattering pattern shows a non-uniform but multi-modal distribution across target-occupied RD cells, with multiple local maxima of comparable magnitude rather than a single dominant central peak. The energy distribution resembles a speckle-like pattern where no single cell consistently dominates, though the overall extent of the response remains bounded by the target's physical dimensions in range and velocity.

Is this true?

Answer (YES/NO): NO